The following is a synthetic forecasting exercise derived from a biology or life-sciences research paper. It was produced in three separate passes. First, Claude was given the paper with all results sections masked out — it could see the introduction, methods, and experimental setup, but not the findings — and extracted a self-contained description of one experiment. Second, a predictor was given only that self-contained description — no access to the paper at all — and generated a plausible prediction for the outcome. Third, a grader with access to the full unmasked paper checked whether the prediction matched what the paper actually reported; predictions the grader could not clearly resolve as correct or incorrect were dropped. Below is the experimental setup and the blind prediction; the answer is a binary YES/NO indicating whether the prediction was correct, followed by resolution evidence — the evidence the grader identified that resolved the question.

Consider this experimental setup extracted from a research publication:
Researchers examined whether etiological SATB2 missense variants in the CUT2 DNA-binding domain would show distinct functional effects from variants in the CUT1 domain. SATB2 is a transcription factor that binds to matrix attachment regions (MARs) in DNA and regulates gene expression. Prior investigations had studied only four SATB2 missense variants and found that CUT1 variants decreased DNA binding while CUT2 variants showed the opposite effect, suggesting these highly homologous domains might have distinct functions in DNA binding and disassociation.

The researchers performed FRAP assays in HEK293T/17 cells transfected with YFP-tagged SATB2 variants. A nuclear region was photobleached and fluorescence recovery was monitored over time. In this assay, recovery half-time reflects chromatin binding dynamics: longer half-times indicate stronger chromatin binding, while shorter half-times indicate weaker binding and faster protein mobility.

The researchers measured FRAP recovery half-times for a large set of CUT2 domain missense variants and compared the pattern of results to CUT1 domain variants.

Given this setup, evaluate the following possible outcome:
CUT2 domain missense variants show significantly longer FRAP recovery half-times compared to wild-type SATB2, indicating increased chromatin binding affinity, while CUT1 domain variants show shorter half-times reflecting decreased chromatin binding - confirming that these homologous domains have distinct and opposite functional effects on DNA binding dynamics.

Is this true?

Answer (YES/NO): NO